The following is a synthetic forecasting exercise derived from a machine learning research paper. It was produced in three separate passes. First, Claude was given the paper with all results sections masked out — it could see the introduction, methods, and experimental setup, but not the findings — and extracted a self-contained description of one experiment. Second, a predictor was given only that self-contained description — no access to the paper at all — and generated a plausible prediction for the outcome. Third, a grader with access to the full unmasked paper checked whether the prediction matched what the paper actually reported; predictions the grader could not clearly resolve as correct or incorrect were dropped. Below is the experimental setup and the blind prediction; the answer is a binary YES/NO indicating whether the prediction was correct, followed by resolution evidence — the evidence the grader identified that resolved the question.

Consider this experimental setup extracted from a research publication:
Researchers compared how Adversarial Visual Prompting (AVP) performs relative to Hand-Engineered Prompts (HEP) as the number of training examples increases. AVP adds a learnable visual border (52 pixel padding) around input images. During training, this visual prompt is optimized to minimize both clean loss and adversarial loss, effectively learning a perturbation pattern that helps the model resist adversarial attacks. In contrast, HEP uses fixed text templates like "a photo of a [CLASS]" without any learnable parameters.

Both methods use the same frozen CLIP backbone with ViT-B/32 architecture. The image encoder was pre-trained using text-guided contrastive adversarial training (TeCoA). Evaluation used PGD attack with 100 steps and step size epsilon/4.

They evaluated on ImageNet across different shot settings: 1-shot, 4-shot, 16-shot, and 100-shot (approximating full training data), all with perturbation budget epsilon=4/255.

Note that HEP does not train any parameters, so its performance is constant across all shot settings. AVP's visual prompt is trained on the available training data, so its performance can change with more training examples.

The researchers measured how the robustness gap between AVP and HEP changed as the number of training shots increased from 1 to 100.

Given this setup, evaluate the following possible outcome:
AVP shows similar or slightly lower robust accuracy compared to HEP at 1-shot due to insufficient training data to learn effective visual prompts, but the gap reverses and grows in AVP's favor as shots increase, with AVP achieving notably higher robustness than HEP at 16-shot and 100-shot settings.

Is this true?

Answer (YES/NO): NO